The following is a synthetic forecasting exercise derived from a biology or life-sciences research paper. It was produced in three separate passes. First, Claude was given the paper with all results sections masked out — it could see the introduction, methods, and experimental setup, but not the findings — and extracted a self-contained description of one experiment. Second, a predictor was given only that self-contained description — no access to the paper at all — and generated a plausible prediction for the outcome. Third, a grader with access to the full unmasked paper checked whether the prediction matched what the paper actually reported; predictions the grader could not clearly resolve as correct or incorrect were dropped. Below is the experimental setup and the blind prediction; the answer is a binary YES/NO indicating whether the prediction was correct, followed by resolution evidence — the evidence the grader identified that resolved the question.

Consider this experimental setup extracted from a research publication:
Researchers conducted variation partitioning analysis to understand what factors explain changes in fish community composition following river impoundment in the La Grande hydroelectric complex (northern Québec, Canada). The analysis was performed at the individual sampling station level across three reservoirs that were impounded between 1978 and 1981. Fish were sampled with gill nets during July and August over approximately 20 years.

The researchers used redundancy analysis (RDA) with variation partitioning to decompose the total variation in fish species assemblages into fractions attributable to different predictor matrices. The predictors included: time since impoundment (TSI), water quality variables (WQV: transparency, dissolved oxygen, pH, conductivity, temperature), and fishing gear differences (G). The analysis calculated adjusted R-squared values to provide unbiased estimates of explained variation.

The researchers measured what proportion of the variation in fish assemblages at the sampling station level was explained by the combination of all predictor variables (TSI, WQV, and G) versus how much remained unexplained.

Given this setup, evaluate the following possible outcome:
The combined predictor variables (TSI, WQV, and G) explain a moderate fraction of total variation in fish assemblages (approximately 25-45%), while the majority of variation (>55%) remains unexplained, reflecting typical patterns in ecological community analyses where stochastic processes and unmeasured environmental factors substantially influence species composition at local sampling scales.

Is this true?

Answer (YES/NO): YES